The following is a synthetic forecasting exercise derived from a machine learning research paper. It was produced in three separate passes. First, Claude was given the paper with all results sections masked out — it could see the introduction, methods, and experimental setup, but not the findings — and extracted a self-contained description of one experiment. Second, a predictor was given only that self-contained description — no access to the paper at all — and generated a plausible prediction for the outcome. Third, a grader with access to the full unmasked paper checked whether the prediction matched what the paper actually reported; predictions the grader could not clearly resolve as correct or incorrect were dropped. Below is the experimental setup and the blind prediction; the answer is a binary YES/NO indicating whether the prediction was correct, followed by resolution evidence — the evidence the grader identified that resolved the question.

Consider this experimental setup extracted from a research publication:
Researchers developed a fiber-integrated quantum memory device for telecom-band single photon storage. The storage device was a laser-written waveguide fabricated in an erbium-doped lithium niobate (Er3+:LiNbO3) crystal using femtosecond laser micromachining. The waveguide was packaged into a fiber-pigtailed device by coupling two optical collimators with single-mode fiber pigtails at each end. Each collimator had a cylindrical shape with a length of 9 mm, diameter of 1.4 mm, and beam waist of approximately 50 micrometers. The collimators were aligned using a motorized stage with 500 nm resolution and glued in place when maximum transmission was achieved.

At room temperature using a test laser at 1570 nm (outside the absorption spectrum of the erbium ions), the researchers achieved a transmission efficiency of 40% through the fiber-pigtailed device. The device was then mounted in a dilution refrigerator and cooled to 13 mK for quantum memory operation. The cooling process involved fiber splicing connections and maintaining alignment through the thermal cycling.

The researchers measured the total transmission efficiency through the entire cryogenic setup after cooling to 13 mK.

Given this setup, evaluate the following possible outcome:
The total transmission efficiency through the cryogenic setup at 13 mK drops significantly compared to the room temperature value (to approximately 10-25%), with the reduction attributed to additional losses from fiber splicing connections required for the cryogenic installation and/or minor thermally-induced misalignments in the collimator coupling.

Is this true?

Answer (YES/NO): NO